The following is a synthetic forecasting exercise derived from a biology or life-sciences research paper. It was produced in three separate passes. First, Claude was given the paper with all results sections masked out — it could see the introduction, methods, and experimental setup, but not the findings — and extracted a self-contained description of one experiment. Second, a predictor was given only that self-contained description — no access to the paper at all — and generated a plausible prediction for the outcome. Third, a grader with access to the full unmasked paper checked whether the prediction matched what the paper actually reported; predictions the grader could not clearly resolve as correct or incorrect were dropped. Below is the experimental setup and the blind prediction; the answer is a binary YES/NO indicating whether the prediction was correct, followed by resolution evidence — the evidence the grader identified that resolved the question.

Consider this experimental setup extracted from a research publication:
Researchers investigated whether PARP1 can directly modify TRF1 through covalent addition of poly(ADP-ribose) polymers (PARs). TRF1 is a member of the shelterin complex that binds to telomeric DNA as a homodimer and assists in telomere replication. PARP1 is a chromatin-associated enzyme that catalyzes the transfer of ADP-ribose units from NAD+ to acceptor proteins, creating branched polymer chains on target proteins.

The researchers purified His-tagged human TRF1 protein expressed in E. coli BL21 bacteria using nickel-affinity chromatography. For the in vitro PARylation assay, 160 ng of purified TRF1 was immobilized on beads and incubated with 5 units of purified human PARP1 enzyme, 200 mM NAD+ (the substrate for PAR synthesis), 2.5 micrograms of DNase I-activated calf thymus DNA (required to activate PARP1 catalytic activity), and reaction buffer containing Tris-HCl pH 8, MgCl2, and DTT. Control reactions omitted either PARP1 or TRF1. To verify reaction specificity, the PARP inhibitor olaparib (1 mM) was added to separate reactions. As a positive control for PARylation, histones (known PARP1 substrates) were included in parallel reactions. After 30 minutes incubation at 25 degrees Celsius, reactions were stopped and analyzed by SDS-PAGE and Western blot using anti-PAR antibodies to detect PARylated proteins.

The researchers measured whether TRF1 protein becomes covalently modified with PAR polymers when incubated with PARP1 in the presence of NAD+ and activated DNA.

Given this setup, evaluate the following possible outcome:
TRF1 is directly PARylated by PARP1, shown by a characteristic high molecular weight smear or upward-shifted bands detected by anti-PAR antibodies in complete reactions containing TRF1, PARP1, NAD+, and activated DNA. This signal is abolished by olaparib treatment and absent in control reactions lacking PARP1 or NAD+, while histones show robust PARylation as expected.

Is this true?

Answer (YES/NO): NO